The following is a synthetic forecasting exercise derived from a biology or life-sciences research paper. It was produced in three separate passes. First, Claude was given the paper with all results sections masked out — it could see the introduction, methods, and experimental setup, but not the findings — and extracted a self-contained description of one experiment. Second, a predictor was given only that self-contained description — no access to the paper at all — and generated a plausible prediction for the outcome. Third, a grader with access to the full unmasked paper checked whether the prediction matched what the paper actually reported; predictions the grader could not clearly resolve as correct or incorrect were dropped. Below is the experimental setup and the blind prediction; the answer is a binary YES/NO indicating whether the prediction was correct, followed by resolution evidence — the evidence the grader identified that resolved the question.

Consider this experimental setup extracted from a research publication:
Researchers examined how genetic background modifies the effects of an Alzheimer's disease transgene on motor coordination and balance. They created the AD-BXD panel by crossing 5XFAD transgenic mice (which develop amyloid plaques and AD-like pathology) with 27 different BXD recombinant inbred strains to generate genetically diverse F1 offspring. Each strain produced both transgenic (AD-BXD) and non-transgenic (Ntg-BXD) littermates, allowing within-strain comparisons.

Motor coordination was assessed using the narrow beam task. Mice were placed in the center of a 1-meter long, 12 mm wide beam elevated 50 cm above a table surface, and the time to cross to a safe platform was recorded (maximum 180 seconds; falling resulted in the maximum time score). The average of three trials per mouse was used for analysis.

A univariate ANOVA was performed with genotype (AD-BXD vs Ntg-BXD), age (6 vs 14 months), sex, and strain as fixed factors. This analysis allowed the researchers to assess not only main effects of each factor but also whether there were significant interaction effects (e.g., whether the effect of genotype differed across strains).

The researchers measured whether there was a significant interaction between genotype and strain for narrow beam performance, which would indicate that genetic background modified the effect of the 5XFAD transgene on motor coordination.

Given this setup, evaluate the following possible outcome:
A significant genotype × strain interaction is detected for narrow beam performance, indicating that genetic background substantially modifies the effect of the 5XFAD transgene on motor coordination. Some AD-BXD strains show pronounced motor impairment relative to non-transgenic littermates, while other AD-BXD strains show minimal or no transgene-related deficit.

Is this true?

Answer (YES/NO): YES